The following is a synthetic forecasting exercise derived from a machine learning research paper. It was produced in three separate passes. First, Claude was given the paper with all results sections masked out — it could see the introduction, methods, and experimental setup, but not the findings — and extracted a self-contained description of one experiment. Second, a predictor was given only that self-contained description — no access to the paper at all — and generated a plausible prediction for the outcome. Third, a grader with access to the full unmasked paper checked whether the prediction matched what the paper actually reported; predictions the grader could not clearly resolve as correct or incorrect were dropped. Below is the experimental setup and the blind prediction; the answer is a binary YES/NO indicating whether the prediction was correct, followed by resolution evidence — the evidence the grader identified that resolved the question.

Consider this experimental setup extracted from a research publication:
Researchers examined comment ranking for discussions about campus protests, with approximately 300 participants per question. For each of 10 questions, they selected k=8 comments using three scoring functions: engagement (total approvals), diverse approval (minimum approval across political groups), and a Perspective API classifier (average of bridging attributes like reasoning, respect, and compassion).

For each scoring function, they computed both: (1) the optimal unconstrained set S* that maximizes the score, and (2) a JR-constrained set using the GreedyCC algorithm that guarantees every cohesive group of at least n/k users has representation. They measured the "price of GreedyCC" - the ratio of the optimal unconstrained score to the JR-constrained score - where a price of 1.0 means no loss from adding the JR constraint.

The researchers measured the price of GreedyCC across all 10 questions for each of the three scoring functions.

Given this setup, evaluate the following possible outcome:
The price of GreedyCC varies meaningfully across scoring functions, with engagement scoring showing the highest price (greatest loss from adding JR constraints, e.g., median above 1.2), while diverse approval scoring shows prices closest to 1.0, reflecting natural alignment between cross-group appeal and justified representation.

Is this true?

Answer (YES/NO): NO